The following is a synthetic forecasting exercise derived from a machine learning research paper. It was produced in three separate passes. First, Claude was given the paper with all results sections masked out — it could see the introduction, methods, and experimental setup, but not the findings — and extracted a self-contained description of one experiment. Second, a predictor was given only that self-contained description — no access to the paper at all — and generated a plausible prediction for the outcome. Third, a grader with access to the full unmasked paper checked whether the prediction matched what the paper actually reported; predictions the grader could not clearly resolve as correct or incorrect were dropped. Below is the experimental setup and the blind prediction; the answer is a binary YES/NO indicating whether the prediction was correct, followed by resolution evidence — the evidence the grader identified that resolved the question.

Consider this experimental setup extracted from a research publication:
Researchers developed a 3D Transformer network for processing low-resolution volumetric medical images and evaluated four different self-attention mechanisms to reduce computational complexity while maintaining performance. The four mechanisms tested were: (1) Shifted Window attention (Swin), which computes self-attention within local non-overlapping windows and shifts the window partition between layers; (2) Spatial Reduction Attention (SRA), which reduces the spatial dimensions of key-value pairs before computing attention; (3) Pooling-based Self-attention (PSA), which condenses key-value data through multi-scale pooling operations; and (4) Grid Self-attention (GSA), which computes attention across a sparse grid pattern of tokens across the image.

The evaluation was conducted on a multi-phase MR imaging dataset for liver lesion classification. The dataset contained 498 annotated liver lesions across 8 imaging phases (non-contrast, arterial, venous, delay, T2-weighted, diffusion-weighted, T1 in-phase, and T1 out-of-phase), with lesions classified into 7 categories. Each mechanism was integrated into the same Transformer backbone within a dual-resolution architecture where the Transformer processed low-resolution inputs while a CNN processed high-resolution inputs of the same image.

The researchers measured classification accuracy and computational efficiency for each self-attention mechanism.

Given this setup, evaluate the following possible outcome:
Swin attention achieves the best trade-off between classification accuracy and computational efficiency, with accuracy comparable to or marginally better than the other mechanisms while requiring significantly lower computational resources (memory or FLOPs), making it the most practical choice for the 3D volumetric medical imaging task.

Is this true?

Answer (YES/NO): NO